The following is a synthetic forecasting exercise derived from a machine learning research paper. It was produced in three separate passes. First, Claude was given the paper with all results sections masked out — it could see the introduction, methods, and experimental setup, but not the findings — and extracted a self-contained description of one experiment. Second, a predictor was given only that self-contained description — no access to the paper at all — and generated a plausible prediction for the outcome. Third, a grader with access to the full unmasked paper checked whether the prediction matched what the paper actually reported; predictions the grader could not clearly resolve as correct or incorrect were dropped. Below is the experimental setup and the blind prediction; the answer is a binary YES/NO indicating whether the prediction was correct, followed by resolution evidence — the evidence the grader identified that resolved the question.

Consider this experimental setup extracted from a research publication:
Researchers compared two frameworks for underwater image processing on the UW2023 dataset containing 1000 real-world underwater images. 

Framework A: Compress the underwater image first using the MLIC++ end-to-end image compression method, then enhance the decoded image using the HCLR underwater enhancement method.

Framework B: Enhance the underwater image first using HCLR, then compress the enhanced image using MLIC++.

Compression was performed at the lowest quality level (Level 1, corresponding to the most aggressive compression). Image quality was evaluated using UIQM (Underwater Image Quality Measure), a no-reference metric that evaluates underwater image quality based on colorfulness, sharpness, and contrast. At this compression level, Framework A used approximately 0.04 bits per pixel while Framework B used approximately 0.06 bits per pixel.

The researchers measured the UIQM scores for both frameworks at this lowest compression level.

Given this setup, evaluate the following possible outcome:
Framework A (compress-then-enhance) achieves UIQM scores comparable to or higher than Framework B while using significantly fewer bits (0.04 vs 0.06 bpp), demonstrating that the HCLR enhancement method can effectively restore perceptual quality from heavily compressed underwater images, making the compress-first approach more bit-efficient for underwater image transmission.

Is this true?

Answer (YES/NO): NO